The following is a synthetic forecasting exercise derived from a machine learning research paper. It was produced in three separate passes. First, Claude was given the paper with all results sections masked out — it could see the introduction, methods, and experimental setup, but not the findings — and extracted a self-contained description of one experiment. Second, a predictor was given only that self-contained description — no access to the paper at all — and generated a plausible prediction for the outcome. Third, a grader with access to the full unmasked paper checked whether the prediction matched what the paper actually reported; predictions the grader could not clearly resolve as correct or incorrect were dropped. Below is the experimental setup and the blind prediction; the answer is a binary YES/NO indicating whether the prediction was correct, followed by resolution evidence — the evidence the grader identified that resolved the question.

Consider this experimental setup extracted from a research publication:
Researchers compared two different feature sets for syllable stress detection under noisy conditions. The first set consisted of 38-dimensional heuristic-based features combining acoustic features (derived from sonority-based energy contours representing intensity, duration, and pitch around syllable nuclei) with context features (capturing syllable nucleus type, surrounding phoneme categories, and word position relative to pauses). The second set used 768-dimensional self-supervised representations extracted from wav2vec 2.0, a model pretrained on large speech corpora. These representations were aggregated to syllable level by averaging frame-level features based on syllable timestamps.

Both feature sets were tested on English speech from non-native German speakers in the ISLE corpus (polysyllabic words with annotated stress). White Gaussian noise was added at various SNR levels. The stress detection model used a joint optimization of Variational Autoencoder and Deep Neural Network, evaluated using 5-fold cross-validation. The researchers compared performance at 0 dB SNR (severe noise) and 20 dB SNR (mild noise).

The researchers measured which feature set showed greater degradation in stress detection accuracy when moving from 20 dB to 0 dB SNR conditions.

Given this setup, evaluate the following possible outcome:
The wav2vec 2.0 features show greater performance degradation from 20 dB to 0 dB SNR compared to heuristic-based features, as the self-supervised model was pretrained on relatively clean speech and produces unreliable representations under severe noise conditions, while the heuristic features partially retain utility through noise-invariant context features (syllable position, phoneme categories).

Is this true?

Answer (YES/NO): YES